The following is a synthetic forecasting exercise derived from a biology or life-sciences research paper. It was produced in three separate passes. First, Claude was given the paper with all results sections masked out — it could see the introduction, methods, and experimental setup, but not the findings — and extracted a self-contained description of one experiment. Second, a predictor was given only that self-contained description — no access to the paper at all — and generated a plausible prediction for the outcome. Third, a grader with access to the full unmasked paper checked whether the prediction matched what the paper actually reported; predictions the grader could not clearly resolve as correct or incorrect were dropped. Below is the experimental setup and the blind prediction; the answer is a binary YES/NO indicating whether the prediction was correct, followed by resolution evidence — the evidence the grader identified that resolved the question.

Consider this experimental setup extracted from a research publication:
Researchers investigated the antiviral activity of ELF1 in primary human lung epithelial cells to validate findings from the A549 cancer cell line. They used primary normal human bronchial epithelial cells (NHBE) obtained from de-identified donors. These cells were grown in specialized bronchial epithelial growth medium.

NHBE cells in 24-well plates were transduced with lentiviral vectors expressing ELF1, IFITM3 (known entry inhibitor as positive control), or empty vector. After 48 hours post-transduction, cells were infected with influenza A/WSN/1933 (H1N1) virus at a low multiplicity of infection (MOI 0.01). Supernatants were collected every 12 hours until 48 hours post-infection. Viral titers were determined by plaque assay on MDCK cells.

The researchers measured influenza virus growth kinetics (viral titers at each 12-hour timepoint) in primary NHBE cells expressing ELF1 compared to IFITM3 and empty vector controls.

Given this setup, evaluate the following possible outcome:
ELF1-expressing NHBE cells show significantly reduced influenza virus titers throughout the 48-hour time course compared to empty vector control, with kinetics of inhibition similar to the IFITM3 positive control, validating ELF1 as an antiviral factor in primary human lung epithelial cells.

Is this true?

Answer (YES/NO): NO